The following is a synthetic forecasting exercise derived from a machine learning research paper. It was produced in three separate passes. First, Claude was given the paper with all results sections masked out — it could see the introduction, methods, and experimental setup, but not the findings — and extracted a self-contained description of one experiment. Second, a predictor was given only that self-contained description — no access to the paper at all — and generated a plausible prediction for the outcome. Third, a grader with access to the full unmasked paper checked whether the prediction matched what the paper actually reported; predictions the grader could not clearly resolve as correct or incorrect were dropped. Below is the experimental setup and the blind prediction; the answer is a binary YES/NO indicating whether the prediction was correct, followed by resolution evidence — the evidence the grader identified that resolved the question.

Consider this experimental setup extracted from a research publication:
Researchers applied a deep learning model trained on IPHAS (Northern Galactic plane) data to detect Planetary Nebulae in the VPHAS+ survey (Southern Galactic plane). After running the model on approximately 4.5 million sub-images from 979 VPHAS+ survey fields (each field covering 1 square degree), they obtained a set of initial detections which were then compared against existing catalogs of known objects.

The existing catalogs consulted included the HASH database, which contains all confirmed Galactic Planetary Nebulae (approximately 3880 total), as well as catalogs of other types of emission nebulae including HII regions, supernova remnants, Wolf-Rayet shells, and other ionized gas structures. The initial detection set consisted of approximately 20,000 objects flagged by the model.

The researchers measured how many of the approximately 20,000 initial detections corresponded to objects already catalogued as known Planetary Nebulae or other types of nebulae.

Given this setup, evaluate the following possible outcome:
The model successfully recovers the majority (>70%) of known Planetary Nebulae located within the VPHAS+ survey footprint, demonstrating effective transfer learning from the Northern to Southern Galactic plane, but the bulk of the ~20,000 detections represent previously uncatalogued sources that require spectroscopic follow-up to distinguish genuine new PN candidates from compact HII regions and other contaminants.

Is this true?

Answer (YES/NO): NO